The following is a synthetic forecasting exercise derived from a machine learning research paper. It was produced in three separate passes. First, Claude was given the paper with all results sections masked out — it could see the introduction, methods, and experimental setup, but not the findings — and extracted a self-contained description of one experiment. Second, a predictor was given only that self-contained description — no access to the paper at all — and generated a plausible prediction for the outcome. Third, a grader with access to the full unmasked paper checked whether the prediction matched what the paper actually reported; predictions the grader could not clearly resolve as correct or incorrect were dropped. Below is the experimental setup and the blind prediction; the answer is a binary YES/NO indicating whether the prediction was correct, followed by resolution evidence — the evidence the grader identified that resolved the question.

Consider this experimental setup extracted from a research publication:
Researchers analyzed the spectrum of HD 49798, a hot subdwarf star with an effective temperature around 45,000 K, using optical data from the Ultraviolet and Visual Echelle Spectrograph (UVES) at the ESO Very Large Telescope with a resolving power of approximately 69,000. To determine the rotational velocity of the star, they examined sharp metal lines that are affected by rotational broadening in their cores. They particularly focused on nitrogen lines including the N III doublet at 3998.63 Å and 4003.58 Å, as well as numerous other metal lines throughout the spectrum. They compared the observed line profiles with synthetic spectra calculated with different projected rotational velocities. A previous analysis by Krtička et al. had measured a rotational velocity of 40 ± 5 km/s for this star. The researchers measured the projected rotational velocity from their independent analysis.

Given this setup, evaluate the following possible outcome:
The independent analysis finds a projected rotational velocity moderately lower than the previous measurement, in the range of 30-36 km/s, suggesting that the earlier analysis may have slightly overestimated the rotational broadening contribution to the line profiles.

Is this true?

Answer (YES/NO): NO